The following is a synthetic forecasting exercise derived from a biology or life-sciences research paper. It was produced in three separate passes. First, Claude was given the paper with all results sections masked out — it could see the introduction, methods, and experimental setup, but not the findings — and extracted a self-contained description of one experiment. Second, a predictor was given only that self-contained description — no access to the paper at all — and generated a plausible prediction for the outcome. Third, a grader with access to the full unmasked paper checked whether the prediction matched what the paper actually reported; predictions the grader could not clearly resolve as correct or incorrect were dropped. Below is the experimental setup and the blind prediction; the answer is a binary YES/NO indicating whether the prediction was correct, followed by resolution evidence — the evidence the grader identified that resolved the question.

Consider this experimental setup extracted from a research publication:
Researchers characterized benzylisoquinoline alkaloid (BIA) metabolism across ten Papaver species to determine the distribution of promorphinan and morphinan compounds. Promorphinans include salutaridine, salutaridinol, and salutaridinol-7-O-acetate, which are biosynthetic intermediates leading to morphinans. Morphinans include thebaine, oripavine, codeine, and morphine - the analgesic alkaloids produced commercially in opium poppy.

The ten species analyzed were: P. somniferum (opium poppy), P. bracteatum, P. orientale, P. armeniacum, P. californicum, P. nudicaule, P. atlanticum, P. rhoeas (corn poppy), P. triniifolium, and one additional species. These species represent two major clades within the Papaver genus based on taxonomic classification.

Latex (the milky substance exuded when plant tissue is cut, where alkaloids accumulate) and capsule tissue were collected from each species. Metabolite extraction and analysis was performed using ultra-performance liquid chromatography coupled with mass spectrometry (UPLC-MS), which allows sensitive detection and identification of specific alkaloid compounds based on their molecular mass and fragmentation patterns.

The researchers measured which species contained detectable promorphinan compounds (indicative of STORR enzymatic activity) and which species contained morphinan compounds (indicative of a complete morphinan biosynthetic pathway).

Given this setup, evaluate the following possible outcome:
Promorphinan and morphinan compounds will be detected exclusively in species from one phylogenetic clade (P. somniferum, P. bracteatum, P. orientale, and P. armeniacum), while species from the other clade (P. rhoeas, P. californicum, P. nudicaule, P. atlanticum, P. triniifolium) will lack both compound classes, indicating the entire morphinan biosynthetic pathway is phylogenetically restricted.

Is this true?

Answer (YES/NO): NO